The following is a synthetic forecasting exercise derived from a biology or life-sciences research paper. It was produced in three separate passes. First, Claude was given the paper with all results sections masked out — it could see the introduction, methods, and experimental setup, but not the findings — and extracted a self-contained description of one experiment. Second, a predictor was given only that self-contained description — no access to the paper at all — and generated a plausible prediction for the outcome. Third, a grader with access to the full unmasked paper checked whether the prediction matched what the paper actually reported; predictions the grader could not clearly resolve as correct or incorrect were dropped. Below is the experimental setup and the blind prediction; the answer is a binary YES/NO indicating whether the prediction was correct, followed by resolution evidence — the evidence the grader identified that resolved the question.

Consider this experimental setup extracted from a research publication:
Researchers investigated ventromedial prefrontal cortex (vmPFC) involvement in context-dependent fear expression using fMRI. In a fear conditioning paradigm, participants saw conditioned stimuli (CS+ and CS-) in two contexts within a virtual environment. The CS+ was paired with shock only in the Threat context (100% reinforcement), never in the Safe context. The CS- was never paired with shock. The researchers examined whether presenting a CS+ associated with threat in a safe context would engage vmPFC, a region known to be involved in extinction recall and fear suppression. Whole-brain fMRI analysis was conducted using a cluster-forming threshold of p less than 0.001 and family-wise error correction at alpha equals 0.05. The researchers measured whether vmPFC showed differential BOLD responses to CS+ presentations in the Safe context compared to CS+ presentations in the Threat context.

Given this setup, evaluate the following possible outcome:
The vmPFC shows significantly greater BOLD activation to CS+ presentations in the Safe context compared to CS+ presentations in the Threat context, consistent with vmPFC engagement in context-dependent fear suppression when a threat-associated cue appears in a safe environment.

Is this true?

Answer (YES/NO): YES